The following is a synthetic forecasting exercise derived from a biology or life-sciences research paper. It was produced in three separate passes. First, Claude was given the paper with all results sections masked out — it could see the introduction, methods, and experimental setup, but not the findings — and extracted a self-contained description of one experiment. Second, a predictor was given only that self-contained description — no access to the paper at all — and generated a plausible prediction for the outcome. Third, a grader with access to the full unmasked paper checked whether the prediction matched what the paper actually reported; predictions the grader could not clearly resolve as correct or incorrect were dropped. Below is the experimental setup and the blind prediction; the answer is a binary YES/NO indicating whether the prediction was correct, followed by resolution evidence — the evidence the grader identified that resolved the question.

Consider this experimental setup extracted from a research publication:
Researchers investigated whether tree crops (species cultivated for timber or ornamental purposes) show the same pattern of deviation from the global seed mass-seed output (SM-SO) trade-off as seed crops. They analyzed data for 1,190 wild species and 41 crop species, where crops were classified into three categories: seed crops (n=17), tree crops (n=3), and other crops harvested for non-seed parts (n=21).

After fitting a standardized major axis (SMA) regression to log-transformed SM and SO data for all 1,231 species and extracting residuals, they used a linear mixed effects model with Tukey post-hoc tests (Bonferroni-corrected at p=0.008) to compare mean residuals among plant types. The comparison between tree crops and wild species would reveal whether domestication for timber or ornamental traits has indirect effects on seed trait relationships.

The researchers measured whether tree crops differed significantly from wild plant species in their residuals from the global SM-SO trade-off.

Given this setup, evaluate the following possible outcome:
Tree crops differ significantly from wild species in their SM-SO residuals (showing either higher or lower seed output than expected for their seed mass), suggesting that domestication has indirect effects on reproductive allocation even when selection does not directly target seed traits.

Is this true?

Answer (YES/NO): YES